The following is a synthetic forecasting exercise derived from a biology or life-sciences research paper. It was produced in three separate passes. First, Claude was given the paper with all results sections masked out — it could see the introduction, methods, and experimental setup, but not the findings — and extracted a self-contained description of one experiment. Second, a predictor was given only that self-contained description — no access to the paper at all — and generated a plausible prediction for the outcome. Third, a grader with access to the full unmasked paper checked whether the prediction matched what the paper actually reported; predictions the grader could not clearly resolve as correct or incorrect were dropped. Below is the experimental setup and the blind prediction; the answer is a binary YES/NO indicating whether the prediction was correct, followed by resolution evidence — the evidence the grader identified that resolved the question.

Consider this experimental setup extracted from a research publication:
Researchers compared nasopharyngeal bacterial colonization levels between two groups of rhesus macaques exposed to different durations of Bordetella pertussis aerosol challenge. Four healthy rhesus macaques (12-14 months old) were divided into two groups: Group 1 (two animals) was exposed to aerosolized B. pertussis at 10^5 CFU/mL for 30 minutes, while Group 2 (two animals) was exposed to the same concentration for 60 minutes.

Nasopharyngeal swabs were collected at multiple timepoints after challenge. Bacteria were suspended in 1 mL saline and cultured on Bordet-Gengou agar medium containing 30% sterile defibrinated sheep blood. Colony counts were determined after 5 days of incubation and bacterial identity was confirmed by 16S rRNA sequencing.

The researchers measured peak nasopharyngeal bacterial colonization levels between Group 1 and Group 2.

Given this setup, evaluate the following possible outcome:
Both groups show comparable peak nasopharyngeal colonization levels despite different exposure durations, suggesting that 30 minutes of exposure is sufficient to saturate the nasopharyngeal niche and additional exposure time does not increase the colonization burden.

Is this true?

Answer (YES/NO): NO